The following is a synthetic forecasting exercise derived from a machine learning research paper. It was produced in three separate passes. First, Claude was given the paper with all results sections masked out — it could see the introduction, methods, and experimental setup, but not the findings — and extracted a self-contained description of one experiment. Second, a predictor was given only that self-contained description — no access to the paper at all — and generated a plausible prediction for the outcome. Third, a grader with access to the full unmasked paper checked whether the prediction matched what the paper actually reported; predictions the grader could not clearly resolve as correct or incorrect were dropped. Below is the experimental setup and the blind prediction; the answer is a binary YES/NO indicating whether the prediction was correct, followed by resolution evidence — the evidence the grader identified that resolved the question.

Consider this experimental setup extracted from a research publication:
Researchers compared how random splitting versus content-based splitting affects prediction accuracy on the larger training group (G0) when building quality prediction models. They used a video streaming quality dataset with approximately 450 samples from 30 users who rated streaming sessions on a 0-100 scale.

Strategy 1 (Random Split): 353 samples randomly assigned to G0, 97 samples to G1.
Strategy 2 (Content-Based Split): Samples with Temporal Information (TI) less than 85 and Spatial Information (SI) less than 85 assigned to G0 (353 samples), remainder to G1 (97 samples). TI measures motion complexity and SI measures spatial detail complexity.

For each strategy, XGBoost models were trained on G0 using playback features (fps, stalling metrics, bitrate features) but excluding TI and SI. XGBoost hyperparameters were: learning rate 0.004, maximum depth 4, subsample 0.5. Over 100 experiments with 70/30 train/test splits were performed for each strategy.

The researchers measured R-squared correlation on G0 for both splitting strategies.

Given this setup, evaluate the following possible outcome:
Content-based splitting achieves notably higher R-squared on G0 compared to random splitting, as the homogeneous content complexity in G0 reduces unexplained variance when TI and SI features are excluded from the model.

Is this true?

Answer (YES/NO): YES